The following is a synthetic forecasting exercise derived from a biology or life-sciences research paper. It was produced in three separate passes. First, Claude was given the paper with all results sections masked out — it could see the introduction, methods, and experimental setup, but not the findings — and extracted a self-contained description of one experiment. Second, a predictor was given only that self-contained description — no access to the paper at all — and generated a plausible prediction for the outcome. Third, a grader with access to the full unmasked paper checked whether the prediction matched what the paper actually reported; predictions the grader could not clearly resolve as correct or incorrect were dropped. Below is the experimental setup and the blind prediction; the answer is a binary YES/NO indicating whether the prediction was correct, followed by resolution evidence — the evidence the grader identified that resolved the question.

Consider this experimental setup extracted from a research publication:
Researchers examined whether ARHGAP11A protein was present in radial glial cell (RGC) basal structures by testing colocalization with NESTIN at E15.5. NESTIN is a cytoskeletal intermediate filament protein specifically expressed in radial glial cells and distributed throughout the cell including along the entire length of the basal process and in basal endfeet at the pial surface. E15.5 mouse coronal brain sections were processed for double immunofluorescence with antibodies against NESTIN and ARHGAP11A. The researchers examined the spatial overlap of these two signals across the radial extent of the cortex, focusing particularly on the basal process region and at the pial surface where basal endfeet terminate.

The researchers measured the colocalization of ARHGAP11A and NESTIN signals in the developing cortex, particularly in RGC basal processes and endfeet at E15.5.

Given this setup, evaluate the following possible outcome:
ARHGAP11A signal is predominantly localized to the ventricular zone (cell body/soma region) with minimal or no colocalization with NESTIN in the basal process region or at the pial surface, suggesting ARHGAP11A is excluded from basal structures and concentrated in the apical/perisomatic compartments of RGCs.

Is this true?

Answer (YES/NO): NO